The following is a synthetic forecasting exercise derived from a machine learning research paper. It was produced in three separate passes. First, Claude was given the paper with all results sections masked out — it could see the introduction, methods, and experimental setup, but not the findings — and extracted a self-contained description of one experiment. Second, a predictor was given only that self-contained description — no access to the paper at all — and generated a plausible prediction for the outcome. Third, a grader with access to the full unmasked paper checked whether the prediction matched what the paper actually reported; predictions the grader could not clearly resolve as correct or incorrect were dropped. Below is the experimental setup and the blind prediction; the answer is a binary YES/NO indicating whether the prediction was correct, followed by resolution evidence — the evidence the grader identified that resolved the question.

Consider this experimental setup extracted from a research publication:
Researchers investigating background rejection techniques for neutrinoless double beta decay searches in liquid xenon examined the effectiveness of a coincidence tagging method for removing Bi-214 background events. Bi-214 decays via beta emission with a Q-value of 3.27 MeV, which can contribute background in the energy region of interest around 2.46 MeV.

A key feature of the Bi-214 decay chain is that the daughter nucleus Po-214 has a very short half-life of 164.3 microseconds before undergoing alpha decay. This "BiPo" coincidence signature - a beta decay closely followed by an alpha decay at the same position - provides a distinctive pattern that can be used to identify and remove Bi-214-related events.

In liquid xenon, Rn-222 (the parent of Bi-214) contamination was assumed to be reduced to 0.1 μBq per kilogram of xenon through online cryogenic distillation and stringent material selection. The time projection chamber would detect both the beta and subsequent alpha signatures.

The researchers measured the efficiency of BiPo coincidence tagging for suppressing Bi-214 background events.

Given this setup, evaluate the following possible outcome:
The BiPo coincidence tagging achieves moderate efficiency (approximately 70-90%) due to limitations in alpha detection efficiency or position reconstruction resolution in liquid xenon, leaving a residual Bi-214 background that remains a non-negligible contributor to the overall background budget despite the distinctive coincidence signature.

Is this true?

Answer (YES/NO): NO